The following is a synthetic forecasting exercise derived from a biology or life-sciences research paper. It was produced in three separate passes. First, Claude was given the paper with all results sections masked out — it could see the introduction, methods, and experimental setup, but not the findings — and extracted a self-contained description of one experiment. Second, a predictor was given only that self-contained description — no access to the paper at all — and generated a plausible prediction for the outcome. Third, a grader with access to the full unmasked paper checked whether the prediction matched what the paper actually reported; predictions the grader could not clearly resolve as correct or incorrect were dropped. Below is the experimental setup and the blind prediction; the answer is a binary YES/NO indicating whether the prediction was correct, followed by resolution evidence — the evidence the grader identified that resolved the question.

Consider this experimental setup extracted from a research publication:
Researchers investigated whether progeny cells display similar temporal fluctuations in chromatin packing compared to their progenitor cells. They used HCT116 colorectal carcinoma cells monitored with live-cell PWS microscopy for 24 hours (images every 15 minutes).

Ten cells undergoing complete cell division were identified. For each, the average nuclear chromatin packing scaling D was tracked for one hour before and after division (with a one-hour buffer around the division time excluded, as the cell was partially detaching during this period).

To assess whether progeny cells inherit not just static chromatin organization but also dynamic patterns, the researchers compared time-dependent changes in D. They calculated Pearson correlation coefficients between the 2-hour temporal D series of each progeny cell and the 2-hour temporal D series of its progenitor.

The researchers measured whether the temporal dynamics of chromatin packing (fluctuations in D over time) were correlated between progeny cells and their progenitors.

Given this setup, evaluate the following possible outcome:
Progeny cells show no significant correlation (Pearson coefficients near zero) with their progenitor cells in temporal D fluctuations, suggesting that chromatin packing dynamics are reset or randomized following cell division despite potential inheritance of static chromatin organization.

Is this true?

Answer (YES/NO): NO